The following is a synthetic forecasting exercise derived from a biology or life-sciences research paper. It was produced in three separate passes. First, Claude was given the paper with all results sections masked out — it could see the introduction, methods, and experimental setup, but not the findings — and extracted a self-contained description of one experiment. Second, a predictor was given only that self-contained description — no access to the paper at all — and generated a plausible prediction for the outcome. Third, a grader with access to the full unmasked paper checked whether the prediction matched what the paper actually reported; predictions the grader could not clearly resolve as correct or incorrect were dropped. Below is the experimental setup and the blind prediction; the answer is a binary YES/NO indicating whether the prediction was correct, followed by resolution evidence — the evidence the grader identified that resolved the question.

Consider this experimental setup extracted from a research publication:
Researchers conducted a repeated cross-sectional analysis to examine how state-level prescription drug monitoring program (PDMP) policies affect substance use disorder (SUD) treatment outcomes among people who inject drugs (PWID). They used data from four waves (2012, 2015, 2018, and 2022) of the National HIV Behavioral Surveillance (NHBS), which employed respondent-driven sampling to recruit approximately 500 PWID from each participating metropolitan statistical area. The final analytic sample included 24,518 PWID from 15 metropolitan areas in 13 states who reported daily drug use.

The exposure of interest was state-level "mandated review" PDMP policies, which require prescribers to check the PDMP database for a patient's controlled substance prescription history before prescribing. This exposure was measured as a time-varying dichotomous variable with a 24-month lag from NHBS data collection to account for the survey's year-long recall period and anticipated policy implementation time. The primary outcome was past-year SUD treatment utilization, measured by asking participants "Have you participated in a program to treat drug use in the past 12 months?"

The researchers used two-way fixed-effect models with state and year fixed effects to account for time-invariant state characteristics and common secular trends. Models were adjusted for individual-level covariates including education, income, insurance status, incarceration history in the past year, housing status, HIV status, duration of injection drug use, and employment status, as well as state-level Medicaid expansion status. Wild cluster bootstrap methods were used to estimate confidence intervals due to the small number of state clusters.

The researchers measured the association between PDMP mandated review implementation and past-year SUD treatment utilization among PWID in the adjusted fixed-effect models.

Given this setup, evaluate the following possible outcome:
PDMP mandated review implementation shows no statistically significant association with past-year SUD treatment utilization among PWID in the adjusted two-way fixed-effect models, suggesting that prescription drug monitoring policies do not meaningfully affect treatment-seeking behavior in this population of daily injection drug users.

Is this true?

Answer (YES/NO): YES